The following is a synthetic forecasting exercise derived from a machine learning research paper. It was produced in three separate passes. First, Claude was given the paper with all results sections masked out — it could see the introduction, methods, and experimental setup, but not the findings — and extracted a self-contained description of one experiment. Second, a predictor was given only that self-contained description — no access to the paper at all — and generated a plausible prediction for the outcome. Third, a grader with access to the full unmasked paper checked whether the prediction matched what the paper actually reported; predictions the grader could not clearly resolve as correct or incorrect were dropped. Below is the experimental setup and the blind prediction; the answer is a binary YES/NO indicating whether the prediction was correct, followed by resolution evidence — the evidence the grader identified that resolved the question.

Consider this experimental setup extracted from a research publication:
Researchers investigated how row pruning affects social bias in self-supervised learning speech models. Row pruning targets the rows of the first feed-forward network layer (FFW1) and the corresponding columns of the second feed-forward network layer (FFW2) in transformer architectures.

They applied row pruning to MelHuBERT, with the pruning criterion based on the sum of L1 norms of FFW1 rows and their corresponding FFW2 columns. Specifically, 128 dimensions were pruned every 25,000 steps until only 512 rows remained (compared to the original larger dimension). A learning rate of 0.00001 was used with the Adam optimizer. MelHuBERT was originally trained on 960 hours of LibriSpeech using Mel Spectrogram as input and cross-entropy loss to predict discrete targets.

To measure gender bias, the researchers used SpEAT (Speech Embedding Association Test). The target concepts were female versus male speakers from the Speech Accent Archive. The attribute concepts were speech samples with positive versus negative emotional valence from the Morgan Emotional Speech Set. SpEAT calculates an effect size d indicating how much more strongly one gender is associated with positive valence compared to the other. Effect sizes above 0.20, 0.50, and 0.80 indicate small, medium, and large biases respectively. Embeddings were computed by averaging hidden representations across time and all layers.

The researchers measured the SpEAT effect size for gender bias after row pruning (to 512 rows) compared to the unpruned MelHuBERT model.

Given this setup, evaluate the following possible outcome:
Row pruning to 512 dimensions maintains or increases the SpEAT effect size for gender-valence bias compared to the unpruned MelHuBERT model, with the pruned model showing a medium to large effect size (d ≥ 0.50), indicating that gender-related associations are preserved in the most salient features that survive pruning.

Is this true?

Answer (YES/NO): NO